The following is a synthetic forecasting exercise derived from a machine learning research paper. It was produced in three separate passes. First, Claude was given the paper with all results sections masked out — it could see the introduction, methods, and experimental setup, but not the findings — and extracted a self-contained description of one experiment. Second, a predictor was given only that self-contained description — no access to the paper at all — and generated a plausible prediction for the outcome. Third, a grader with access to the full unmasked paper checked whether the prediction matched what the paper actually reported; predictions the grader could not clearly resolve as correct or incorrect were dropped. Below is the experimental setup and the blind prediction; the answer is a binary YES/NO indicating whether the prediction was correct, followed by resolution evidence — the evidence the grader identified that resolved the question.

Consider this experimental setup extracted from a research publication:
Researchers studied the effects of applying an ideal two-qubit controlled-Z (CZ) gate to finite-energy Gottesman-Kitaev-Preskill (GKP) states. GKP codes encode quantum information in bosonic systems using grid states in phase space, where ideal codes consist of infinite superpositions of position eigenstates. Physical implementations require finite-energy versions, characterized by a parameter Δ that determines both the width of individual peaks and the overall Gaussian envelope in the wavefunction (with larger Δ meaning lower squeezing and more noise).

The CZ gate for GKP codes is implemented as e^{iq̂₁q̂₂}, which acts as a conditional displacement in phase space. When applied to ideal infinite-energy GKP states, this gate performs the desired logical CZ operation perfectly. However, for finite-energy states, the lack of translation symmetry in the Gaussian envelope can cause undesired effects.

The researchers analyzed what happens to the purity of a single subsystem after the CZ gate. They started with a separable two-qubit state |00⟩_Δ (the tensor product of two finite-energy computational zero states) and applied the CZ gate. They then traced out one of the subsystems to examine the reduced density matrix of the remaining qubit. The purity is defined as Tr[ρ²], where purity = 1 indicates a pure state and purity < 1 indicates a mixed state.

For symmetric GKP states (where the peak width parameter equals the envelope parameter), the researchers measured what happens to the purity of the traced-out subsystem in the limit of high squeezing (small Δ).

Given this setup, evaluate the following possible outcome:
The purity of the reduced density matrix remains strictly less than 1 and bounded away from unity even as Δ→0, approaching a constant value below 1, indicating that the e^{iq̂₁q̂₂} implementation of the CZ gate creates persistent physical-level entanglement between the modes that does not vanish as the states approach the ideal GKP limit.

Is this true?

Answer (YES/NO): YES